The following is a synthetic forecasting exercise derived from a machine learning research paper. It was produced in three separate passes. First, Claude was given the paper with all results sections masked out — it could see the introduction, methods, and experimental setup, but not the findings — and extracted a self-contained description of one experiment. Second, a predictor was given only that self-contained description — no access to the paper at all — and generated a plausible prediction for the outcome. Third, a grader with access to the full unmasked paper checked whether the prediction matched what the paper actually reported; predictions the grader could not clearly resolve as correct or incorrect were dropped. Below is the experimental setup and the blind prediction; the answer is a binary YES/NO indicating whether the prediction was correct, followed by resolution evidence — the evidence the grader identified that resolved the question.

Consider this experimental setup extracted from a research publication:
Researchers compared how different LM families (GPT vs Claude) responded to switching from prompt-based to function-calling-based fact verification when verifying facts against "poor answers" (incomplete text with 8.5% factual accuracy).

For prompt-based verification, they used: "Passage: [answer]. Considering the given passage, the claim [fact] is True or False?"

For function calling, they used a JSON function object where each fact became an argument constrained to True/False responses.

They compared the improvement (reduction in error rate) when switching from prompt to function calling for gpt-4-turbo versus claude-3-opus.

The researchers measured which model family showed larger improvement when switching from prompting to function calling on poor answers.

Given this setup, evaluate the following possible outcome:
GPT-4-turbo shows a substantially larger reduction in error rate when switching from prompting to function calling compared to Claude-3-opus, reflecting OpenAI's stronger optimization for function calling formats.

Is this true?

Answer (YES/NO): NO